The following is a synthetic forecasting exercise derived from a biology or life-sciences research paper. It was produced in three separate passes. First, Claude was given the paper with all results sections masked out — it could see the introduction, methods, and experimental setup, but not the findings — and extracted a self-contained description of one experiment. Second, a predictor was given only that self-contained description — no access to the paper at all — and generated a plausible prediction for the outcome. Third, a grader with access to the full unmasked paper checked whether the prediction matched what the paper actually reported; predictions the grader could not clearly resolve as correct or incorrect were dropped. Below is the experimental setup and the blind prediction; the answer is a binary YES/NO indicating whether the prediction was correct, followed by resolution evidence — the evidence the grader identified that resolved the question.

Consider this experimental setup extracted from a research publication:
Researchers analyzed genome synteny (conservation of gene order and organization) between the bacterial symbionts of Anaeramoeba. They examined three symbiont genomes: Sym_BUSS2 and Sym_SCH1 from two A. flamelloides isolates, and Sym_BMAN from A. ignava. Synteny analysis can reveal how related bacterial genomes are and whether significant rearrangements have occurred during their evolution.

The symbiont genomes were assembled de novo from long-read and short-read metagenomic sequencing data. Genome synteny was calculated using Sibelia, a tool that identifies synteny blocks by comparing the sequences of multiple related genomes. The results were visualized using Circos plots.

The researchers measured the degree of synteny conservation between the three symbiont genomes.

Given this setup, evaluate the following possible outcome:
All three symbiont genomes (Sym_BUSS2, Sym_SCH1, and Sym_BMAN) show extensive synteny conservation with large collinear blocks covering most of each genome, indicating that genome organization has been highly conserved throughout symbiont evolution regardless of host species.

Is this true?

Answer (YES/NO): NO